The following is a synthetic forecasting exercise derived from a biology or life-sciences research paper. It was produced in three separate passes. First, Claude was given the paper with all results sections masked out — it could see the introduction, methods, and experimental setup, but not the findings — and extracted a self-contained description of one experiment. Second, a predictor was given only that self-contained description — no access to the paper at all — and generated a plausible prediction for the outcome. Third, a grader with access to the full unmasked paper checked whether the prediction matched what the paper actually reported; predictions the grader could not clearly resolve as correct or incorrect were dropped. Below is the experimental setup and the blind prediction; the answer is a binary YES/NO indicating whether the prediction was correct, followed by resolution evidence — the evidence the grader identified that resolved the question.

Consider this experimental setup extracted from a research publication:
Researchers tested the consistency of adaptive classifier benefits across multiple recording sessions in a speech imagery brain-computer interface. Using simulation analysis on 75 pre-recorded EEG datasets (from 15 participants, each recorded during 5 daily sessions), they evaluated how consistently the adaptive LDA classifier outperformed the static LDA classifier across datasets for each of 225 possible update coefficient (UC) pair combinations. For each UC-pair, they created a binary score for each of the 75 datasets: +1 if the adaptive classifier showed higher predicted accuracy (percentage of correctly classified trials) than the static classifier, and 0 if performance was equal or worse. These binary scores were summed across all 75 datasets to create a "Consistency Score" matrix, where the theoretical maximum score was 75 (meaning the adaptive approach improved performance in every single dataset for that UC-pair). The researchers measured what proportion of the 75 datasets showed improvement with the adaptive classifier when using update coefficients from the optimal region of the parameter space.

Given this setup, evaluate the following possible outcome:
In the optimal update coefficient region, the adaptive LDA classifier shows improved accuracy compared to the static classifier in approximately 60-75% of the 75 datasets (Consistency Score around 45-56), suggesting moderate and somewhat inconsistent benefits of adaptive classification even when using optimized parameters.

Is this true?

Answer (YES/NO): YES